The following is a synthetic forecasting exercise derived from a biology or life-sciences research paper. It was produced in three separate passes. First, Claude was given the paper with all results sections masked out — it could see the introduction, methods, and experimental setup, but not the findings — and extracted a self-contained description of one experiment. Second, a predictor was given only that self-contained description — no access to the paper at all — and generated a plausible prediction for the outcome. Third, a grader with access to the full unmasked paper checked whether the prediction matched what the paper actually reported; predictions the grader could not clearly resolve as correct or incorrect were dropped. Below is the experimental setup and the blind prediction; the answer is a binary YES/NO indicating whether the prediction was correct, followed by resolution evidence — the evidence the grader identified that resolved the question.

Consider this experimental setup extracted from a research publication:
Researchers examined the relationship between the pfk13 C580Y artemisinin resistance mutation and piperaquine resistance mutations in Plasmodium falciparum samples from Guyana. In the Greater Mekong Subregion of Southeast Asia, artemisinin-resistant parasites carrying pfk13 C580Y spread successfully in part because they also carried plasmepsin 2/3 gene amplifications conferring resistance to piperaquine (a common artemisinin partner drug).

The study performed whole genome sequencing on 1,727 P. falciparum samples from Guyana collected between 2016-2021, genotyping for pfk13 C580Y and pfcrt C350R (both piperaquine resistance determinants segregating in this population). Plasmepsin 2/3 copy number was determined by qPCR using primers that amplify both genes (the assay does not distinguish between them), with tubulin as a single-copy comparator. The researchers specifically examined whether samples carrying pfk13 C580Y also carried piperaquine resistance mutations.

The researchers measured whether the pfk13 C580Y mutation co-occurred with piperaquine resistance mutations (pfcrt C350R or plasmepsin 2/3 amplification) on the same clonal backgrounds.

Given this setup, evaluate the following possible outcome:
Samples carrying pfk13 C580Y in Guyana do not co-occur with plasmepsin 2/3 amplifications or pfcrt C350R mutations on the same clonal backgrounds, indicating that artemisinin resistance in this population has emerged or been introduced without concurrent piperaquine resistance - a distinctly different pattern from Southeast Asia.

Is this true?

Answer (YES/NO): YES